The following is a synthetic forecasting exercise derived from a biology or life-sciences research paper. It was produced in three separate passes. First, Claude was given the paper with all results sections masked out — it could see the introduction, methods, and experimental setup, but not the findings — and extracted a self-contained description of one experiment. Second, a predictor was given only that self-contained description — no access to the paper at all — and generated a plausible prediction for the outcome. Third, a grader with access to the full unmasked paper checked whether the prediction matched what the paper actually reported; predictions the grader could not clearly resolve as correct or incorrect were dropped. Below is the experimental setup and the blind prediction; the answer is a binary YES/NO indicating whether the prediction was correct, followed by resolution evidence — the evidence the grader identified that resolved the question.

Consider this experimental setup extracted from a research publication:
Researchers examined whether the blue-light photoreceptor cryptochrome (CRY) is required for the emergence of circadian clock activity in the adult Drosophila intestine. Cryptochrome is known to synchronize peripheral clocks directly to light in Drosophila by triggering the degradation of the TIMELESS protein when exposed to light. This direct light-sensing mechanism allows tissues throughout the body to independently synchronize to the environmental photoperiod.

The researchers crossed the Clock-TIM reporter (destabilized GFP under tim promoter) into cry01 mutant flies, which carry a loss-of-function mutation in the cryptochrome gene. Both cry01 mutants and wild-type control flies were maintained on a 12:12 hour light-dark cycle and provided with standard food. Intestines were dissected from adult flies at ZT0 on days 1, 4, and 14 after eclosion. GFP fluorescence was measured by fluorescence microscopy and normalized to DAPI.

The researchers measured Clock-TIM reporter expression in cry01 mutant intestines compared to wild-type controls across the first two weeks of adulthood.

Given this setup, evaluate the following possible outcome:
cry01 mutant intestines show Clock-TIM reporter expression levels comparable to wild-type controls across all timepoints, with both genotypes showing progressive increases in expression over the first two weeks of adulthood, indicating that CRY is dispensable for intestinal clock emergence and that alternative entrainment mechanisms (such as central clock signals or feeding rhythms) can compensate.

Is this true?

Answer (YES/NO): NO